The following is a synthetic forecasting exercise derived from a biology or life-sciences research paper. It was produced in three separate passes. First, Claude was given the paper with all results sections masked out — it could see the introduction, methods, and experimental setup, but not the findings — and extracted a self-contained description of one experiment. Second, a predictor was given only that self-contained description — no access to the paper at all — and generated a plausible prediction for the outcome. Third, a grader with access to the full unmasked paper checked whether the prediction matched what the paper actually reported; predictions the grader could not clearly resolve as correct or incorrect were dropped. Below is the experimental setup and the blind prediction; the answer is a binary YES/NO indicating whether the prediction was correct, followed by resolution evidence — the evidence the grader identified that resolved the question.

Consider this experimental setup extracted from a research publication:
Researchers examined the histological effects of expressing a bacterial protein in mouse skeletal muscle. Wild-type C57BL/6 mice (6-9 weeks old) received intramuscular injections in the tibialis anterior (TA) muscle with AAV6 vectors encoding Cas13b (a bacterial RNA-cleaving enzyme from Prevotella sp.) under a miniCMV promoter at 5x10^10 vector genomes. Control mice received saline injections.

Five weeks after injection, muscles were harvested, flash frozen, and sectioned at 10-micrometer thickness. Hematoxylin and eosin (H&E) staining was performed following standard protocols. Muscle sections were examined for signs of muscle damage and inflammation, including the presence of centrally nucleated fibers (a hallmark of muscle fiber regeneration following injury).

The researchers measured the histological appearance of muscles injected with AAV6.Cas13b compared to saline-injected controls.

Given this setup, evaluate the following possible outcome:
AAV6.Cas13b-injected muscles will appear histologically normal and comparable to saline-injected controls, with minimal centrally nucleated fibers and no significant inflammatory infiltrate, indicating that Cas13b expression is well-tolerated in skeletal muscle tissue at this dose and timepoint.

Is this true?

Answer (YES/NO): NO